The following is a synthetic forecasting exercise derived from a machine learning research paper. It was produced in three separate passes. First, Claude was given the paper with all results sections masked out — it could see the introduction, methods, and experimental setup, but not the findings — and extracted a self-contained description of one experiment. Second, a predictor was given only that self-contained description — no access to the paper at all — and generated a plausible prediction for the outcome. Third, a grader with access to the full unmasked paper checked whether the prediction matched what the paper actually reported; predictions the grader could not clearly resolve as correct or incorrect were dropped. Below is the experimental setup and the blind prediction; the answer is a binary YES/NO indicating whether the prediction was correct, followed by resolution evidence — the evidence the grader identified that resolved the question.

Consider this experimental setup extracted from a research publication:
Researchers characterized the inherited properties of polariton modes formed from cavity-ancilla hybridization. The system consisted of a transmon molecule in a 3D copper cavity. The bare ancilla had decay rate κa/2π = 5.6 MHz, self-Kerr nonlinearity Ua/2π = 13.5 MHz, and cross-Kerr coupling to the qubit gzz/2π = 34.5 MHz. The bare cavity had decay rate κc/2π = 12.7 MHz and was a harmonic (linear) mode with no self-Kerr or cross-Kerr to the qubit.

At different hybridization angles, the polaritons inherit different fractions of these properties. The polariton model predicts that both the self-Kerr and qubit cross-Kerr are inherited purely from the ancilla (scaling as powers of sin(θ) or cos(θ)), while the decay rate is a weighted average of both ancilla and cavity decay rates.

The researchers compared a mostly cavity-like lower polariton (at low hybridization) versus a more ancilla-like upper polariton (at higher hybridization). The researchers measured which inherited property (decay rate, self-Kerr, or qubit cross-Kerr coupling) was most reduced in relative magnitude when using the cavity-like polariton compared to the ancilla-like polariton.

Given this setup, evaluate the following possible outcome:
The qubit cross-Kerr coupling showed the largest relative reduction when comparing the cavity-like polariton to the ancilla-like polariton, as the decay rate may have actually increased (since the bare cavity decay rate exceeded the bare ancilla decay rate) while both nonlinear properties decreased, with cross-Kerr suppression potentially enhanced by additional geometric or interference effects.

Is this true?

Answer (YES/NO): NO